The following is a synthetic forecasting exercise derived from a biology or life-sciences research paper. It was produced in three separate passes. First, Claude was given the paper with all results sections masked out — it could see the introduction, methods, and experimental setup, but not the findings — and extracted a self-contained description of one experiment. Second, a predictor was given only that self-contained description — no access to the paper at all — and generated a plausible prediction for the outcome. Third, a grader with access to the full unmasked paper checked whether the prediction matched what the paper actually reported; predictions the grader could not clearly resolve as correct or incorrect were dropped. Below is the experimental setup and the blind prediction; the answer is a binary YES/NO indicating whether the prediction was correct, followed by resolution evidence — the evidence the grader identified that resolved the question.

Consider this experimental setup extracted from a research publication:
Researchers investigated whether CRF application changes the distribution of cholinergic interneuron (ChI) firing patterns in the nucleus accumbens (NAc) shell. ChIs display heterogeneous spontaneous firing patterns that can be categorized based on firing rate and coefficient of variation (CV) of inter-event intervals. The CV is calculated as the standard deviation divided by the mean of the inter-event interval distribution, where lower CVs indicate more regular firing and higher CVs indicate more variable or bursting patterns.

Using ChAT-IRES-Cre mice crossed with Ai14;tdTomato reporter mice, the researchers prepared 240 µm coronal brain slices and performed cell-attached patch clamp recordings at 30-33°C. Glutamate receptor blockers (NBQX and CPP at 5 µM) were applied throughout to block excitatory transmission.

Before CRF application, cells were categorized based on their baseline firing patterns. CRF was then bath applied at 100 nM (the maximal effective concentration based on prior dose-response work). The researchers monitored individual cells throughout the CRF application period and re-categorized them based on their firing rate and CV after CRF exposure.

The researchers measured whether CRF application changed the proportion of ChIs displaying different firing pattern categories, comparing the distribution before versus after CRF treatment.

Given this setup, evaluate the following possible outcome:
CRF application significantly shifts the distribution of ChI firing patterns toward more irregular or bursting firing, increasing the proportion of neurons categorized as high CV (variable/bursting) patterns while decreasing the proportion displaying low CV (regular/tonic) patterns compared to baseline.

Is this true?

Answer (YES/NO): NO